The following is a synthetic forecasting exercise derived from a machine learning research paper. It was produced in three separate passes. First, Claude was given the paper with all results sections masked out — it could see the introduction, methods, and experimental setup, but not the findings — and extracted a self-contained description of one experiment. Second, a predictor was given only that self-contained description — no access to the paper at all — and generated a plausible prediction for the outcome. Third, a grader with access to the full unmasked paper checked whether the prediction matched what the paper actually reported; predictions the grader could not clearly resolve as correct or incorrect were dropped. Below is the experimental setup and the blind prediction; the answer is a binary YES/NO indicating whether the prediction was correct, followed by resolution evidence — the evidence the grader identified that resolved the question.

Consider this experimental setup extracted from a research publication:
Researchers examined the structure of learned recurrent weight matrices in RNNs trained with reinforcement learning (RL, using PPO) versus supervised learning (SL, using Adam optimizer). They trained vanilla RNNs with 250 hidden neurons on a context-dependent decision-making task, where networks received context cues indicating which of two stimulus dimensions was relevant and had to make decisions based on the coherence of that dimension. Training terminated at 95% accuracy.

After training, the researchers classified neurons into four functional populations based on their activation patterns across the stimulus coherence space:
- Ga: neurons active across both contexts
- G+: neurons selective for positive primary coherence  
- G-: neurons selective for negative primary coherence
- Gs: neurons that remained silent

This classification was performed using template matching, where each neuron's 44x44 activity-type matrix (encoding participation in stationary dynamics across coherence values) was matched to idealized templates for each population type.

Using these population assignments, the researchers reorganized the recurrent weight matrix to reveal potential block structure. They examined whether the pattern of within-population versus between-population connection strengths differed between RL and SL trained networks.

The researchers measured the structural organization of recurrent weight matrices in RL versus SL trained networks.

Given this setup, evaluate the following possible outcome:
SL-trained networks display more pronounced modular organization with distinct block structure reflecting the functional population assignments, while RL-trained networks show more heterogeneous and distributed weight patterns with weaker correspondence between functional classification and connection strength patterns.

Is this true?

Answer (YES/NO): NO